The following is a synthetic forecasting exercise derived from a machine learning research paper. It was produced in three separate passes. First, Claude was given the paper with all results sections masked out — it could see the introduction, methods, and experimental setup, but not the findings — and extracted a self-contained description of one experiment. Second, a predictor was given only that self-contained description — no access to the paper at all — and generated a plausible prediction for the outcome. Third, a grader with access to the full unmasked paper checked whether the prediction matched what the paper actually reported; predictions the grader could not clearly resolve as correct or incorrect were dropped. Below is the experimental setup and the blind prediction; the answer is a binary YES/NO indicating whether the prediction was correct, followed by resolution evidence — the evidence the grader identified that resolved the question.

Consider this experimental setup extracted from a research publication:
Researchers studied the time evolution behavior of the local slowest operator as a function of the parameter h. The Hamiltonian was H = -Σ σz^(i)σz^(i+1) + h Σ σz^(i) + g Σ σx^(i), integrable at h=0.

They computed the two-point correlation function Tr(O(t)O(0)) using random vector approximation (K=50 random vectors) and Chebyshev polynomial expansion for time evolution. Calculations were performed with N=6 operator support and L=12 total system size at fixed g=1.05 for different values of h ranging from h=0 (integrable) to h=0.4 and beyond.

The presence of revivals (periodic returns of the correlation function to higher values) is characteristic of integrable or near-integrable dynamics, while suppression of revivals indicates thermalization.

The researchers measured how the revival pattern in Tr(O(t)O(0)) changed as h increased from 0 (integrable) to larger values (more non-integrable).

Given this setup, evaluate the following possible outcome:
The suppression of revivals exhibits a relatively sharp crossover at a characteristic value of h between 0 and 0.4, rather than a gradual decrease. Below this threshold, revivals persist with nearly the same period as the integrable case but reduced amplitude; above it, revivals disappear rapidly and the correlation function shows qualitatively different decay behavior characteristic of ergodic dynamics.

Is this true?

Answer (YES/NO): NO